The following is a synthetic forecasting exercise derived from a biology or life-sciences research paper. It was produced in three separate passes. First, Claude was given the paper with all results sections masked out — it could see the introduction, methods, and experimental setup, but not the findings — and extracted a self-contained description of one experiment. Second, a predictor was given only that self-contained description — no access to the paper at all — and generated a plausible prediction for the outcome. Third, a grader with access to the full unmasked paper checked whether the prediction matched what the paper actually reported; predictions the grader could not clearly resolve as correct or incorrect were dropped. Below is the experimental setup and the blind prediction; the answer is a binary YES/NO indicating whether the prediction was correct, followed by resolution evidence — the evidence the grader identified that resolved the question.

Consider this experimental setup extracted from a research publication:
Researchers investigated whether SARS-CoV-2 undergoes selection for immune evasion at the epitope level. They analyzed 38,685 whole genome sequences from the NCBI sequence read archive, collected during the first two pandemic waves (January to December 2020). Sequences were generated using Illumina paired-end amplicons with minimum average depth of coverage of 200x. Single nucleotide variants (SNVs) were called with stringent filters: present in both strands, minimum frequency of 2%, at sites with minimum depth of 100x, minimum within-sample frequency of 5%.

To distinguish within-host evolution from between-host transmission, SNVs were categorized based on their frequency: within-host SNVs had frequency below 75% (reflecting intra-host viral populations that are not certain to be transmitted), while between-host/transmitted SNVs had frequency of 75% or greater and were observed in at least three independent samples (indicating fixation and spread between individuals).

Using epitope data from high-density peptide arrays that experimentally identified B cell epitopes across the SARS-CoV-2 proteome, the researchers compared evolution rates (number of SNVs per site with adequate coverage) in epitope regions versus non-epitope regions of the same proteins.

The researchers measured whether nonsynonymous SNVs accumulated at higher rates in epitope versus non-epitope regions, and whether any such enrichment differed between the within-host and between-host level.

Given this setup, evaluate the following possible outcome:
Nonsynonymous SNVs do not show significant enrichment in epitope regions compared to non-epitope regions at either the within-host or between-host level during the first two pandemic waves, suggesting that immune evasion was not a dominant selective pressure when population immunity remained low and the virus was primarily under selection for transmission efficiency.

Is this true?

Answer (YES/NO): NO